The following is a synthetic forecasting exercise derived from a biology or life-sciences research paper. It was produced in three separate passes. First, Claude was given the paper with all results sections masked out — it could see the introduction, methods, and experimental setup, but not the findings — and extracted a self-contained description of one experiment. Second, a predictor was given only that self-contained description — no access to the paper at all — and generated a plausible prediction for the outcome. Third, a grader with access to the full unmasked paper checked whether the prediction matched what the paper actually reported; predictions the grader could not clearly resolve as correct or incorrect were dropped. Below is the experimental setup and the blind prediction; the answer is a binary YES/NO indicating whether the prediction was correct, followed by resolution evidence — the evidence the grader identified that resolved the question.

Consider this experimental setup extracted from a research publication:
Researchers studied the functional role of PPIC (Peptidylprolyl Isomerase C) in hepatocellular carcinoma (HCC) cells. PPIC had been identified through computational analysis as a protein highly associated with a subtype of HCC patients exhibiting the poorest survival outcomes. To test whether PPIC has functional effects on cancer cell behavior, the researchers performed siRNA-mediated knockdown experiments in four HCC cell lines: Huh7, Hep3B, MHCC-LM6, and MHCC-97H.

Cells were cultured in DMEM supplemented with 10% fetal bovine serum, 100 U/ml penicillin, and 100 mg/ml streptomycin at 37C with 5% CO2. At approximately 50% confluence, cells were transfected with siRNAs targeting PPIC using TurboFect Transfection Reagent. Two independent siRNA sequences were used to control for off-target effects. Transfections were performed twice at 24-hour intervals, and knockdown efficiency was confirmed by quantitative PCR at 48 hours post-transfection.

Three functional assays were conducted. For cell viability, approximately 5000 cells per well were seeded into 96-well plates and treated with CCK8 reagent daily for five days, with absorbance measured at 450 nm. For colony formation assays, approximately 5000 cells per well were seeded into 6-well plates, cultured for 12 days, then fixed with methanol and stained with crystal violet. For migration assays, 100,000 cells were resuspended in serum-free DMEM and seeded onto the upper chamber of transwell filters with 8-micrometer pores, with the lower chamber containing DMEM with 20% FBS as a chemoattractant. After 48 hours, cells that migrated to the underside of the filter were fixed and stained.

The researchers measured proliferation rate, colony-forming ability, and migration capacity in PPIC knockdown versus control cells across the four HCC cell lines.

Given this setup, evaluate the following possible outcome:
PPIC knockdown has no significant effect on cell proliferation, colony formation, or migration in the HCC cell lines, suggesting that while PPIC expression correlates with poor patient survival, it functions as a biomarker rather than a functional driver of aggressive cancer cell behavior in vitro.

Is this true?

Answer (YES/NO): NO